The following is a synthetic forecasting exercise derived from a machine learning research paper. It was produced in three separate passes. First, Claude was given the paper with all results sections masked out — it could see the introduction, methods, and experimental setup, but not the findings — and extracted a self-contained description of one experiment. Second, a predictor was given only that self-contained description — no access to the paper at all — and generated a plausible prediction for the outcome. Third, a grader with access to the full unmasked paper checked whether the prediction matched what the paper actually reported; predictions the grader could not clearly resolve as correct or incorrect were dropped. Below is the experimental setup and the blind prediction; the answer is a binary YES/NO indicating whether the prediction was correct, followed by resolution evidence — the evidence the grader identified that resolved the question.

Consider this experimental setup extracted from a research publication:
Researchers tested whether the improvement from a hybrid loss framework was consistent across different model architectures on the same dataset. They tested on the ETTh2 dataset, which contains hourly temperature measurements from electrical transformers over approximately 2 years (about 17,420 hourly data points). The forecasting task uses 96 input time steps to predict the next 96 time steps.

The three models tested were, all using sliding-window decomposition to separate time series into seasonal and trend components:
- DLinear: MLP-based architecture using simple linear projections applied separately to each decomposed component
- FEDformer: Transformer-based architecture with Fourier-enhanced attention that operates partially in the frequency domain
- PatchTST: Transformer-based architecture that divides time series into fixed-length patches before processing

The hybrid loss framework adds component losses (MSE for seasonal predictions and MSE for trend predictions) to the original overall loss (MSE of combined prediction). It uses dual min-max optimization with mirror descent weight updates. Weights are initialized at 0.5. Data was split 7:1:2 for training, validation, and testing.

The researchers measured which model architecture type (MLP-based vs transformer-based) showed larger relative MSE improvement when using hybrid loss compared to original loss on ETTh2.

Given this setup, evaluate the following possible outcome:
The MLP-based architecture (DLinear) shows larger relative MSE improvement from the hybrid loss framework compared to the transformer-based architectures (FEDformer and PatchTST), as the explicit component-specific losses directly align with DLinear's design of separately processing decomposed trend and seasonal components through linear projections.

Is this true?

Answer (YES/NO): NO